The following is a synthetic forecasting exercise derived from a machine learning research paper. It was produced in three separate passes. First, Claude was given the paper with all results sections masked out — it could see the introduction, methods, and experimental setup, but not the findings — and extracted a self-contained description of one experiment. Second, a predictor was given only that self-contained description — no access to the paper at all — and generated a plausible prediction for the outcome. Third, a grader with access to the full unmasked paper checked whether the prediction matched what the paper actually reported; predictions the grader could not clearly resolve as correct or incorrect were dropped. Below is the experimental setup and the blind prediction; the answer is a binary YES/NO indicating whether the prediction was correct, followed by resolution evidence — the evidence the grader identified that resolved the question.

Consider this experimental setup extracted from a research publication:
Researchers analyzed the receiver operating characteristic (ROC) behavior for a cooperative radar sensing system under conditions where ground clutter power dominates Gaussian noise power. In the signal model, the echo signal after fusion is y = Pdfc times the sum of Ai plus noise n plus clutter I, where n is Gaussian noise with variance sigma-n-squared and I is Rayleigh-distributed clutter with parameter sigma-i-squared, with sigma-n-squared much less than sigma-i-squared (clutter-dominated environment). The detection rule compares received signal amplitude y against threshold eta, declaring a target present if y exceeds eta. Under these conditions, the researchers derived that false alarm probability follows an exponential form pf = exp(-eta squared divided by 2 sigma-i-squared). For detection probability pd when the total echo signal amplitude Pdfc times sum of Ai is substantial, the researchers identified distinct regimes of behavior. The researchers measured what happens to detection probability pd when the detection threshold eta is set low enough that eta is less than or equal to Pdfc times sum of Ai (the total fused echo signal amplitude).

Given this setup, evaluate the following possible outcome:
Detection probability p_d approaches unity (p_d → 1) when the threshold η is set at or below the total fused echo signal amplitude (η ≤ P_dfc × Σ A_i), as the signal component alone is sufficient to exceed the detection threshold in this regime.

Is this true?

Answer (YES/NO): YES